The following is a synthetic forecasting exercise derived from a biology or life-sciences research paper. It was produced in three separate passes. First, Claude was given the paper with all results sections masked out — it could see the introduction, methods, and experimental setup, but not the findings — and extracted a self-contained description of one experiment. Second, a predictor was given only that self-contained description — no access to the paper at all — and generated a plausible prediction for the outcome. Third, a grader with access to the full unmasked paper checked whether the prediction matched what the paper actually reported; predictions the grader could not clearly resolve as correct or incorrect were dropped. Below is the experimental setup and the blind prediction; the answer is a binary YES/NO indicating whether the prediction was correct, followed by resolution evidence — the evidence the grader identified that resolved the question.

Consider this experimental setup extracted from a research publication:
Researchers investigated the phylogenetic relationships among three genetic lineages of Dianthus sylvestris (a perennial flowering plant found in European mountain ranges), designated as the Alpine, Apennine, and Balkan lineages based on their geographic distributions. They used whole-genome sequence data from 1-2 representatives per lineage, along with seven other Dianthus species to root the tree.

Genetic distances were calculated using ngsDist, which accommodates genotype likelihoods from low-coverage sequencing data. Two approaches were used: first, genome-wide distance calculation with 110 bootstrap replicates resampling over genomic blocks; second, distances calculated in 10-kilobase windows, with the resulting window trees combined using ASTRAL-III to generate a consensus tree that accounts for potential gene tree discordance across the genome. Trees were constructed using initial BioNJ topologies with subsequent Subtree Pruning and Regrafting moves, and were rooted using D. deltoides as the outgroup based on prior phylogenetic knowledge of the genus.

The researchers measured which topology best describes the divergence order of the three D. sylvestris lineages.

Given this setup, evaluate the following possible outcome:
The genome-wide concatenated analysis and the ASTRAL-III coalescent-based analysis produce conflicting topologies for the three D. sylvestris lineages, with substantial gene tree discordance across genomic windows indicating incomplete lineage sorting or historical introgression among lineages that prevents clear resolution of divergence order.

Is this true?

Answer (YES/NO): NO